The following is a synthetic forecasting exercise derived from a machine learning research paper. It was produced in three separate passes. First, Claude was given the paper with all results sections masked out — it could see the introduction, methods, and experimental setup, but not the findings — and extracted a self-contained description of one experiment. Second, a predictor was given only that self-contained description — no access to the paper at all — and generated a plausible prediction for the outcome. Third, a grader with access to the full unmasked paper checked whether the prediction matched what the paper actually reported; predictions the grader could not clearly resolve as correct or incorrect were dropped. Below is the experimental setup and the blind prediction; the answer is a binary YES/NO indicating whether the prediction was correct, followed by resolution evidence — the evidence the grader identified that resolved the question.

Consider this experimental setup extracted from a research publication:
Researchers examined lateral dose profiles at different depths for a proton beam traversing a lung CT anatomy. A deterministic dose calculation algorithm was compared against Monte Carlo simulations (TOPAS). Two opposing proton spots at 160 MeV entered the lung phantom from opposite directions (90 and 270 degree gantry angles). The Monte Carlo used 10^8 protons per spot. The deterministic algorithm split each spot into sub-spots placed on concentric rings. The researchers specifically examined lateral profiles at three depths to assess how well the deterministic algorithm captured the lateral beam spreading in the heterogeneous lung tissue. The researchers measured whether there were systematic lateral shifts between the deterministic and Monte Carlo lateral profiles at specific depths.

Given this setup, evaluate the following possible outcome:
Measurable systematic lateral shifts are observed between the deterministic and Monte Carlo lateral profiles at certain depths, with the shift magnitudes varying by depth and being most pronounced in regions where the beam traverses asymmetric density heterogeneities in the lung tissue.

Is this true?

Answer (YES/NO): NO